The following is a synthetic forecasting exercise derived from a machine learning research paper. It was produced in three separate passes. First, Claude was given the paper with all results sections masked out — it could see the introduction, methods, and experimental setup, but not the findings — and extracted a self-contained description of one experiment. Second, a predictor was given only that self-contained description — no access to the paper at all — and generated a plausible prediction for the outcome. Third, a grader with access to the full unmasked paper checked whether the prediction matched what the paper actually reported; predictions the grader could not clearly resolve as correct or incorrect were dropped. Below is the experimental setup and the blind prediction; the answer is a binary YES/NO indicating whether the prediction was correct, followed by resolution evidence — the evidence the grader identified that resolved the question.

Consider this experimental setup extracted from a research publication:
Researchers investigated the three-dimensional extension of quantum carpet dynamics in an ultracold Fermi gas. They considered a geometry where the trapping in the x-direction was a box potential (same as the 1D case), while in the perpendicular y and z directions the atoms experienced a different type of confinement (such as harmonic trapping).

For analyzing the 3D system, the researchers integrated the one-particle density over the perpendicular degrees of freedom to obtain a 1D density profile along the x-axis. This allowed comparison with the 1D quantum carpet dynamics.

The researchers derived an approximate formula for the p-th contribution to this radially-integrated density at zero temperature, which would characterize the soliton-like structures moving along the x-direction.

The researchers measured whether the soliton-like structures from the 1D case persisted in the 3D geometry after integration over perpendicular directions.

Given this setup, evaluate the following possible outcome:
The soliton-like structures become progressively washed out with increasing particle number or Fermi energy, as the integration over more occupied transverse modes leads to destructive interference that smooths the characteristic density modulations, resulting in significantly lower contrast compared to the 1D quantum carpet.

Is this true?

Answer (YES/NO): NO